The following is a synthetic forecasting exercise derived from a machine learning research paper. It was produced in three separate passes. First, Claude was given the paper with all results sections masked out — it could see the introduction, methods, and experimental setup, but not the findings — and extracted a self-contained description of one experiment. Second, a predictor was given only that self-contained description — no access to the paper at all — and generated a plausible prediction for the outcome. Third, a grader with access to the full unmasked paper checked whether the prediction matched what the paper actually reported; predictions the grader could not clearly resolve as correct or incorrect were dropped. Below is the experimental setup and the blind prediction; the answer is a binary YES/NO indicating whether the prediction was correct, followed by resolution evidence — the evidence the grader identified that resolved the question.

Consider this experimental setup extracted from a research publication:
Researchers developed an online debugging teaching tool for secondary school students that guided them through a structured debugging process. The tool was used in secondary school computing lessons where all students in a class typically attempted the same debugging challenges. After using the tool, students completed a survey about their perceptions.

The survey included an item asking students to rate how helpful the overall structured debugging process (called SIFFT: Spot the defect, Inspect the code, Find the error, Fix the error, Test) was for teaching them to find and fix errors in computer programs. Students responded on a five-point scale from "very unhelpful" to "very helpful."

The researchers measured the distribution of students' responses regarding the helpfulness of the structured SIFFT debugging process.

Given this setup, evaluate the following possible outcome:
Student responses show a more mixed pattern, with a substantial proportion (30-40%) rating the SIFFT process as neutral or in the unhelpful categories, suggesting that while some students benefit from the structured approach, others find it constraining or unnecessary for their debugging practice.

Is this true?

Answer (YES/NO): NO